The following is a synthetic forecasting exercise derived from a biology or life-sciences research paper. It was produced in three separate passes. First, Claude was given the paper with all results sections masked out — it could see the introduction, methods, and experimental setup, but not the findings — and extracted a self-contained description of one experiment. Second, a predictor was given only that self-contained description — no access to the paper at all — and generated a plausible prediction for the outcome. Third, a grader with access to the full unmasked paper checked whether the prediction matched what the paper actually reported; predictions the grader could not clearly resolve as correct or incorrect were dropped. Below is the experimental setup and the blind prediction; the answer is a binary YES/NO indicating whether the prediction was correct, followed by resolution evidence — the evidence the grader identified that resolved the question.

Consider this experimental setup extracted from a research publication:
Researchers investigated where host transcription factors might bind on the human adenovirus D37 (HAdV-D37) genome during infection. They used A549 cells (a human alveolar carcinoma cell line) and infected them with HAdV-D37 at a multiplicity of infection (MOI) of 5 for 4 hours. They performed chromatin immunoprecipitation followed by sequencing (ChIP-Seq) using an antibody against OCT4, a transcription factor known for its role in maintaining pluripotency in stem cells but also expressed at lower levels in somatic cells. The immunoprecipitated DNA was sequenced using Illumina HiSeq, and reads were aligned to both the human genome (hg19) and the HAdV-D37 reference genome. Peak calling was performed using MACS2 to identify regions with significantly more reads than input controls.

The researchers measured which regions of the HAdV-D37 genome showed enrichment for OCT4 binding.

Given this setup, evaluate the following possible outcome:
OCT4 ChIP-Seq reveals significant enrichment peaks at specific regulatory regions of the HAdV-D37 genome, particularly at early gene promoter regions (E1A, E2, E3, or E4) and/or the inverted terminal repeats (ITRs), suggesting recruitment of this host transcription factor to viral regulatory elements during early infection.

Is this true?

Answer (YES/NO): YES